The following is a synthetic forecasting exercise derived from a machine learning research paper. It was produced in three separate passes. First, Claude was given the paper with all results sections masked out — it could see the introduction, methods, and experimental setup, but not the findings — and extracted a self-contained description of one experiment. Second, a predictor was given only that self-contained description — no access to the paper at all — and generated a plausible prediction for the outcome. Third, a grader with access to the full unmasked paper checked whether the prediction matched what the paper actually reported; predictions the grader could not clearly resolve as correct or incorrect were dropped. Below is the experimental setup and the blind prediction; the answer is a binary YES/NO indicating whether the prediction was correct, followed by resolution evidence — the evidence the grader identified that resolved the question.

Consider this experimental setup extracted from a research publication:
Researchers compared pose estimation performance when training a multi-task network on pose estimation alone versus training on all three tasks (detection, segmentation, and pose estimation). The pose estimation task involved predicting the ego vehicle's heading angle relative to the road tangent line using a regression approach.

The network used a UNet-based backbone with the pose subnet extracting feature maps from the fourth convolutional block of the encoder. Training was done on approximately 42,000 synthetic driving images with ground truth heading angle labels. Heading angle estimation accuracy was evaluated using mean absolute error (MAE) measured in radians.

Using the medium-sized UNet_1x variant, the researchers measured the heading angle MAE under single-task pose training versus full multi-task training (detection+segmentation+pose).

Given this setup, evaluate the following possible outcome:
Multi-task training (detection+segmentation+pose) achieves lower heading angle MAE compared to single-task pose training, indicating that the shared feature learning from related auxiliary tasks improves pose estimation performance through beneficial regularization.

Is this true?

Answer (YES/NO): YES